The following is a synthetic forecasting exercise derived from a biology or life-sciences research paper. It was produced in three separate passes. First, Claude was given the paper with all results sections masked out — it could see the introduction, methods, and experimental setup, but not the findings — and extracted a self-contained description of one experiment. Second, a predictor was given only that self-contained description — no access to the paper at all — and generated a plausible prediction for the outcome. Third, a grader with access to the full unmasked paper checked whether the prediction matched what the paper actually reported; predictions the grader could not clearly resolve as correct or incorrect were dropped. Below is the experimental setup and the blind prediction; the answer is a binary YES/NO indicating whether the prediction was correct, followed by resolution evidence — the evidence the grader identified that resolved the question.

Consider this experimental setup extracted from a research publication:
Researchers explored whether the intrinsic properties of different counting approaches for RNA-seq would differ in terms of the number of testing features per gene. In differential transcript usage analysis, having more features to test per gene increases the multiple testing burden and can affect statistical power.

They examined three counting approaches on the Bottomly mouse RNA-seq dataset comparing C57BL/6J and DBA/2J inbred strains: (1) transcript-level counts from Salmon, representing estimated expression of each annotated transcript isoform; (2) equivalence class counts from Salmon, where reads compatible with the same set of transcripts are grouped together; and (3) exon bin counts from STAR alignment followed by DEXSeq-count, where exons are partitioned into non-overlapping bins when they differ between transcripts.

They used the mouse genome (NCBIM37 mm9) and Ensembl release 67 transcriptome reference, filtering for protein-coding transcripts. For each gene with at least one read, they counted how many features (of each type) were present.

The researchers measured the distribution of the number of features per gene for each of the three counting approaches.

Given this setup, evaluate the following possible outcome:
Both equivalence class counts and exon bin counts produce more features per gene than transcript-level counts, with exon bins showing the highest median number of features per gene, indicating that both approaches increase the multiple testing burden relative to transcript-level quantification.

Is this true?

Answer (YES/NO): YES